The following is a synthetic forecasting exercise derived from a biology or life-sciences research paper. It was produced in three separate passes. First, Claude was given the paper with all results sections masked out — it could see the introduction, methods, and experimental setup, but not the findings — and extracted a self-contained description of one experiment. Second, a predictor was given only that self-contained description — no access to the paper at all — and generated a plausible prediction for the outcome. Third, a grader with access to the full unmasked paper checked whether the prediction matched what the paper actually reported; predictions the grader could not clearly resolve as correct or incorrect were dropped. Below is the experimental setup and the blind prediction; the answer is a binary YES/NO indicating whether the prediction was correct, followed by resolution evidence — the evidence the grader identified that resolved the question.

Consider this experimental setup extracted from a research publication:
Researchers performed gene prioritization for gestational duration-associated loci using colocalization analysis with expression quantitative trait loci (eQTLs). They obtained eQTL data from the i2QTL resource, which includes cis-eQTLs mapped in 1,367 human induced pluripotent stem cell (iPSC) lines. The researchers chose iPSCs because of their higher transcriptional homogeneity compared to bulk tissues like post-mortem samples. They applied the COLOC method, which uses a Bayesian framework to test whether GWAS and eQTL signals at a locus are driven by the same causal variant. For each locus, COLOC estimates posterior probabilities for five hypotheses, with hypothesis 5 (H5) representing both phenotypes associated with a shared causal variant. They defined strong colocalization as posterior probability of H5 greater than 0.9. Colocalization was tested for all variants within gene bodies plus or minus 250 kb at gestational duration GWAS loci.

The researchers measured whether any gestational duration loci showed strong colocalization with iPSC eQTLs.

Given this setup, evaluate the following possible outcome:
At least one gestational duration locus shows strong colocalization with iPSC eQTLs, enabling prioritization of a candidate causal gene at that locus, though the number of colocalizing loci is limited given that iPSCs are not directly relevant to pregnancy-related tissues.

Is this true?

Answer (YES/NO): YES